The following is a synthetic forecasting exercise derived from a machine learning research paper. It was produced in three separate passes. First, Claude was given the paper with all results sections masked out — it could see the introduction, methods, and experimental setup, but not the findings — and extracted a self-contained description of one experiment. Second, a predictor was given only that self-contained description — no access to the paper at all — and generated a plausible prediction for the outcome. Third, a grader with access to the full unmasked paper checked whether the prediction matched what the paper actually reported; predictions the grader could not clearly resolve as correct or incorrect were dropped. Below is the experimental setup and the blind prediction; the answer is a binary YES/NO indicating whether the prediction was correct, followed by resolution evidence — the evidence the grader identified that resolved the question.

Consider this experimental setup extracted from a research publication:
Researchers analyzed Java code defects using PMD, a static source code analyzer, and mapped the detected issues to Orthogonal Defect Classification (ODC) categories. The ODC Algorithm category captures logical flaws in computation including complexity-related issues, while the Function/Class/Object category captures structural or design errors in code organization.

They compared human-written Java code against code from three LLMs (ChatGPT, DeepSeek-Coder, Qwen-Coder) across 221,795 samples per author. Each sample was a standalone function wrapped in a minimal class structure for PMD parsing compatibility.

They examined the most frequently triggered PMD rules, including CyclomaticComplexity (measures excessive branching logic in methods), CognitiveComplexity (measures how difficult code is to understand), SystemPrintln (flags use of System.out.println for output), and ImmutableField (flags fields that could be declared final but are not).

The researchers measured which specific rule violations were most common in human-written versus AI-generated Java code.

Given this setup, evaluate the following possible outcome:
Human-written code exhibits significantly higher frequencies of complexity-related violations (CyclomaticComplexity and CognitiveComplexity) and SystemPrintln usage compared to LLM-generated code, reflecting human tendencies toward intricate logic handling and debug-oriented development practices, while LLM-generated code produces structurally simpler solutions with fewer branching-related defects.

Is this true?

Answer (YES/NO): NO